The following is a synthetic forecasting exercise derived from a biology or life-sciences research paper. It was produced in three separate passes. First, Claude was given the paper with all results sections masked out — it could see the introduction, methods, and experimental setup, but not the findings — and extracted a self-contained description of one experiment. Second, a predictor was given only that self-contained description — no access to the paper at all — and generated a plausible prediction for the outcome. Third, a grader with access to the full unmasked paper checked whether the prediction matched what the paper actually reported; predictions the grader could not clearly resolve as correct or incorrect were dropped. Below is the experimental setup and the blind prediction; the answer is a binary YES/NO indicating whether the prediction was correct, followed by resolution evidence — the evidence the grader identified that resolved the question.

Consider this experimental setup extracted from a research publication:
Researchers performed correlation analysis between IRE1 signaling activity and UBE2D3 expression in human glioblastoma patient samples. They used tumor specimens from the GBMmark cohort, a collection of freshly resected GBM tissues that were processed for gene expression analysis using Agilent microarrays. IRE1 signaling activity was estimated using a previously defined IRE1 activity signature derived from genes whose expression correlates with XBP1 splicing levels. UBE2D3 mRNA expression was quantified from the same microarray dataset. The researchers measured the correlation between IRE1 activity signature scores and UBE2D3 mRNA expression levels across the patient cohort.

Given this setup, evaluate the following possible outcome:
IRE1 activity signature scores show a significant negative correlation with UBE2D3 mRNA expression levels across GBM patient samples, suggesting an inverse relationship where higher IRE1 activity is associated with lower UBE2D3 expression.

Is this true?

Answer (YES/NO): NO